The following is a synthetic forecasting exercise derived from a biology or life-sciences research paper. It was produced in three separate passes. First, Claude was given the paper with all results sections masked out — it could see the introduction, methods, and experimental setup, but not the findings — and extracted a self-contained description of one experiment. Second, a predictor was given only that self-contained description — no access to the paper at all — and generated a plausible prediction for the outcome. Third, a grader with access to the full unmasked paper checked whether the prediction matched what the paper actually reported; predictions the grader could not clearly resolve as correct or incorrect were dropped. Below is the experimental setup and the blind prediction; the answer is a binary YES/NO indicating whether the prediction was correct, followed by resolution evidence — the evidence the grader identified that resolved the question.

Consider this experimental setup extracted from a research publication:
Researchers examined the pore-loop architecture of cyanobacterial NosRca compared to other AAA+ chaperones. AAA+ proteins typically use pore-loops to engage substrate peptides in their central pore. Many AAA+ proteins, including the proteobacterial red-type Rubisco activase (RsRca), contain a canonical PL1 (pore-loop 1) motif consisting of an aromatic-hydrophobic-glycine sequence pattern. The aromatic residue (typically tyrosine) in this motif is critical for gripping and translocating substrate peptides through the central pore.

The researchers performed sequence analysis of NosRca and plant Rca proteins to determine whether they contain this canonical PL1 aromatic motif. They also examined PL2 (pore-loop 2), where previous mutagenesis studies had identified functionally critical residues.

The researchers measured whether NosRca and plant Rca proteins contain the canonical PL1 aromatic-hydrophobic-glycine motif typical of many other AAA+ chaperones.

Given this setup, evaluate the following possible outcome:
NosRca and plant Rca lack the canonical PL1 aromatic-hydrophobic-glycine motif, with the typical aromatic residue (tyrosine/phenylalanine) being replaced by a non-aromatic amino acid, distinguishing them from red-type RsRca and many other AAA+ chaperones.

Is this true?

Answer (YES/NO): YES